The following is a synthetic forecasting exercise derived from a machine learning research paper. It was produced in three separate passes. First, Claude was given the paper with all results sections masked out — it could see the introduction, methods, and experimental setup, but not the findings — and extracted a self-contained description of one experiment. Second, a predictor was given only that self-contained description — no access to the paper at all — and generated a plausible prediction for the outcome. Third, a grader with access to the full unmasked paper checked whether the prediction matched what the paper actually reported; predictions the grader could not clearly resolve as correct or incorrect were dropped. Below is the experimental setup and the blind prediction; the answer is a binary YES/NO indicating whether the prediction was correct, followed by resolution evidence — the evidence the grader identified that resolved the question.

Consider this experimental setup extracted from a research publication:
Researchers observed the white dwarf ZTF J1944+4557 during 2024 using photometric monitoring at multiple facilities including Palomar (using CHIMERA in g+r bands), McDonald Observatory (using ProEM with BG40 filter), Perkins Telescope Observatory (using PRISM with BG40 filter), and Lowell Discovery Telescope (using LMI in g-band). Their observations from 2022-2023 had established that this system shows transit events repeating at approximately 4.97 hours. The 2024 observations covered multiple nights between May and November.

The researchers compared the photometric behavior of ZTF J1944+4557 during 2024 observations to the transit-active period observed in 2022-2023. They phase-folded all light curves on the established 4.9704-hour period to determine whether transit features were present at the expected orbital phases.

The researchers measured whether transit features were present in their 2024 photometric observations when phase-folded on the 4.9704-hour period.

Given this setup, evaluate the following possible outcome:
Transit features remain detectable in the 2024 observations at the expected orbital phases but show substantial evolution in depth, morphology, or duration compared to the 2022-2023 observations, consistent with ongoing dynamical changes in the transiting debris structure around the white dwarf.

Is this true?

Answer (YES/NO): NO